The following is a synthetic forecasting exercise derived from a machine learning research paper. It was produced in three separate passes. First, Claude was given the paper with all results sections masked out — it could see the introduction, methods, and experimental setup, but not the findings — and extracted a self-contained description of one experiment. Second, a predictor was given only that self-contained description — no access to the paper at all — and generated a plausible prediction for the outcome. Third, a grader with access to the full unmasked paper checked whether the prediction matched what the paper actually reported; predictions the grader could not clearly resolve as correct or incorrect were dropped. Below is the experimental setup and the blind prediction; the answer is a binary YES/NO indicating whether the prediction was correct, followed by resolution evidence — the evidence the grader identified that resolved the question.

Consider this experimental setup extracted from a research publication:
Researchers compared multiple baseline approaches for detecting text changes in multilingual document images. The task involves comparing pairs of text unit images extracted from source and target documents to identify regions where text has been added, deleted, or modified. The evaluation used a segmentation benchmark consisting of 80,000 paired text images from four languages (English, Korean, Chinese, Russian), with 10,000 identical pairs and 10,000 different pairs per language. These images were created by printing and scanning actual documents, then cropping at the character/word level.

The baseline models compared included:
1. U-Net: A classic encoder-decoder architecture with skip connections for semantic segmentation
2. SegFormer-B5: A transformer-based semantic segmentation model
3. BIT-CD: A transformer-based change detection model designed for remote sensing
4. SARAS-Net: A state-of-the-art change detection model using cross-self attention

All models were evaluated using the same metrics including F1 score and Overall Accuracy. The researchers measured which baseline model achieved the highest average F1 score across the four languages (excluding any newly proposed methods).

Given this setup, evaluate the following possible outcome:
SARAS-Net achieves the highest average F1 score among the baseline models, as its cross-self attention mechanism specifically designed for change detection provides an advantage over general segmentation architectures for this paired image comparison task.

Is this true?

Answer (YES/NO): NO